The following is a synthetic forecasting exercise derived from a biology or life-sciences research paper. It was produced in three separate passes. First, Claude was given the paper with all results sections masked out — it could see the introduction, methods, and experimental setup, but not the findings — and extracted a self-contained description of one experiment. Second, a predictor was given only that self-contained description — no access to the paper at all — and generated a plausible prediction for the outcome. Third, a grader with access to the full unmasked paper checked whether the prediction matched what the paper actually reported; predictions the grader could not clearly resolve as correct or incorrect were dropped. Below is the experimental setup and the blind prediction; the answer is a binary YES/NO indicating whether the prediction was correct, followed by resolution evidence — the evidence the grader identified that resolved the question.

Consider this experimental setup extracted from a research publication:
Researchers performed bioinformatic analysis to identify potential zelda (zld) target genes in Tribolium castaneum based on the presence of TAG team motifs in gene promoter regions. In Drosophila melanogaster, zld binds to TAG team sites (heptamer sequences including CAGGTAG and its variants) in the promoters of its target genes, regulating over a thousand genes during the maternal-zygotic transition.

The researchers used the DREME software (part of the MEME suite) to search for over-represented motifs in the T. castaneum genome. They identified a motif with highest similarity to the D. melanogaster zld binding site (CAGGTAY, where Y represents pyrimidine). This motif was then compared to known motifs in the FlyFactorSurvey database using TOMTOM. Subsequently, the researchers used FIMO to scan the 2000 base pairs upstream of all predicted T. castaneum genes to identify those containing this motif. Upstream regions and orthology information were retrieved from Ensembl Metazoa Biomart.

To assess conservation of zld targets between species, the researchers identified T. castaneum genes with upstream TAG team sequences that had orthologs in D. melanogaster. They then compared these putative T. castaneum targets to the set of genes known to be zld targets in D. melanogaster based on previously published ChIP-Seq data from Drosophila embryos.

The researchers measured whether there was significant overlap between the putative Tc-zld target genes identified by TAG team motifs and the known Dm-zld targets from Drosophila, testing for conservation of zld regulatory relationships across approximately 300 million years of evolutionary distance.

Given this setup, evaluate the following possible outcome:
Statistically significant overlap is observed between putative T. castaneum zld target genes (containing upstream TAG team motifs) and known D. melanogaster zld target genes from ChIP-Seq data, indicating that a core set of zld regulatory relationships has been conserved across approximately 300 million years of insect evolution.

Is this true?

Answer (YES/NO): YES